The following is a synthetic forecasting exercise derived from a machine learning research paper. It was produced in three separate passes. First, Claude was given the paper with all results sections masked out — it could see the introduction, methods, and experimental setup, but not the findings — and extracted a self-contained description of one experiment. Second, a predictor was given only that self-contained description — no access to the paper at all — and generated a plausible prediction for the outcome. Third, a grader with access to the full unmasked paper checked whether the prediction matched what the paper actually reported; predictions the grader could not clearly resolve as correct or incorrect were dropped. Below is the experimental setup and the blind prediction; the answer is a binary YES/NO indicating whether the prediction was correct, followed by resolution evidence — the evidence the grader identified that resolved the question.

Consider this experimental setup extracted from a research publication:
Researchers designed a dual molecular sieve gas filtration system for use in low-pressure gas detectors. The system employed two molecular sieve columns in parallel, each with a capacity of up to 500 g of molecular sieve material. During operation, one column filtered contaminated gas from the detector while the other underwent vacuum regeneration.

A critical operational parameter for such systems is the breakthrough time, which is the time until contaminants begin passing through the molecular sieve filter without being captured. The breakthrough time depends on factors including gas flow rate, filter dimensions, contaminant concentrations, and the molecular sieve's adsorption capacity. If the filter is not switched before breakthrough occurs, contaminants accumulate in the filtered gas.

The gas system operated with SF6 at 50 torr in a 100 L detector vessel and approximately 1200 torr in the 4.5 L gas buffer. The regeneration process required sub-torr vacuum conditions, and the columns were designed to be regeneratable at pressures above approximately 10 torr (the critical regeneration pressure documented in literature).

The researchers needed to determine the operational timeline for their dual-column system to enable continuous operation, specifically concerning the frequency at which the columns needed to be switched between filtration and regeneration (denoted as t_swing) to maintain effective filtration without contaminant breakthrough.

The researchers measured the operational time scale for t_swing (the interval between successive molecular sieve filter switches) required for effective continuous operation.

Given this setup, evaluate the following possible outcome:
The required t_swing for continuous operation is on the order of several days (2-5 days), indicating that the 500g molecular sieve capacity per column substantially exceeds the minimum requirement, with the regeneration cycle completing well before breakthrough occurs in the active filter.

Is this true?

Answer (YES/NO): NO